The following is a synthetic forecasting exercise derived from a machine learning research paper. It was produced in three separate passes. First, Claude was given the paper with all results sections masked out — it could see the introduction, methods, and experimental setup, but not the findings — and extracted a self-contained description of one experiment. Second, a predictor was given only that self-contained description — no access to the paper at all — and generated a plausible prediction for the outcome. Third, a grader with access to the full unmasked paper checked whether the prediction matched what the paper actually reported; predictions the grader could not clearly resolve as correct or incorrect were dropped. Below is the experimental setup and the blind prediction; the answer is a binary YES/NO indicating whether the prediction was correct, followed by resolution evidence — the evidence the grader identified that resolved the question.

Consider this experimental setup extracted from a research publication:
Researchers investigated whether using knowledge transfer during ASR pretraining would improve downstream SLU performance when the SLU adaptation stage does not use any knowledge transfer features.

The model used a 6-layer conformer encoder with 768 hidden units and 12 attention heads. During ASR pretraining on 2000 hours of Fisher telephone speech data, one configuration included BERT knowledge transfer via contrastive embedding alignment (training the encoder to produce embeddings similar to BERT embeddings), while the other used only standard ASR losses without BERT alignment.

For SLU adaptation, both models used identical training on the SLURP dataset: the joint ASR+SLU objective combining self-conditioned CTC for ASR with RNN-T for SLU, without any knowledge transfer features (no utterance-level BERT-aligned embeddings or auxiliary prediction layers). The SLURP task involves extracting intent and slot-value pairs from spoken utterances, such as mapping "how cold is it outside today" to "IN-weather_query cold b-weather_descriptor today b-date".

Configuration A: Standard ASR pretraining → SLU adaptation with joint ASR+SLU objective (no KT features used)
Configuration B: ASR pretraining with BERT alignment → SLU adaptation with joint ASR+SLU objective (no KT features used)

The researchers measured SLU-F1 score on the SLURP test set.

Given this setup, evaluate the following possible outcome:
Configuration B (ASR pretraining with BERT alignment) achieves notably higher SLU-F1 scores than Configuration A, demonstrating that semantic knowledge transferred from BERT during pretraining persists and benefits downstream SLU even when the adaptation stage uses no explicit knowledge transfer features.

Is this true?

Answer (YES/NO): NO